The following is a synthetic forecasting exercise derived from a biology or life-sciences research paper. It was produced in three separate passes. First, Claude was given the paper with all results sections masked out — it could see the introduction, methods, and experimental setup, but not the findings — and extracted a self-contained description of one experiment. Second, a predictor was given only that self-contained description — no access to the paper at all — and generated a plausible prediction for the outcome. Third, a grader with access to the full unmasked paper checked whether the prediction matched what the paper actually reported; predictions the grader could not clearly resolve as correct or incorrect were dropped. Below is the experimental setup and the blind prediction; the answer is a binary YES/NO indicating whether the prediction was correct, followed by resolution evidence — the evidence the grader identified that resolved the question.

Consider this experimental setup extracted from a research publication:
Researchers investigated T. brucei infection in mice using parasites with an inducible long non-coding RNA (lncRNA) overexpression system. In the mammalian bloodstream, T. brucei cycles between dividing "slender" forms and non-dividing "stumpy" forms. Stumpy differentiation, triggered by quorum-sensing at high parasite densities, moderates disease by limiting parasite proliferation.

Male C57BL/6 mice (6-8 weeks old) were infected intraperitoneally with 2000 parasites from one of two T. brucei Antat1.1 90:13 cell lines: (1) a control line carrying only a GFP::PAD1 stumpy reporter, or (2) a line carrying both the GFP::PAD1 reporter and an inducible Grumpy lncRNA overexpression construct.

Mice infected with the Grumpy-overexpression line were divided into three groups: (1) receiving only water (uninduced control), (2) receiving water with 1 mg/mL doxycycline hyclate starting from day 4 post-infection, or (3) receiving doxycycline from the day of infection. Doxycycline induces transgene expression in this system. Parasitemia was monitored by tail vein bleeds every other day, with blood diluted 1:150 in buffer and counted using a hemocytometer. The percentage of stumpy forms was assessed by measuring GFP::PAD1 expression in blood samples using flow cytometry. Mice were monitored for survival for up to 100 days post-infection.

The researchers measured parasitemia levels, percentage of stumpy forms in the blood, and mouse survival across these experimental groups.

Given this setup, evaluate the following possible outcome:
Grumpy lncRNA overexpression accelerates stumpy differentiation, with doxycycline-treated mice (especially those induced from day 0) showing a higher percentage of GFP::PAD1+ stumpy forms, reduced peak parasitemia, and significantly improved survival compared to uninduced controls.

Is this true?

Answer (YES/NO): YES